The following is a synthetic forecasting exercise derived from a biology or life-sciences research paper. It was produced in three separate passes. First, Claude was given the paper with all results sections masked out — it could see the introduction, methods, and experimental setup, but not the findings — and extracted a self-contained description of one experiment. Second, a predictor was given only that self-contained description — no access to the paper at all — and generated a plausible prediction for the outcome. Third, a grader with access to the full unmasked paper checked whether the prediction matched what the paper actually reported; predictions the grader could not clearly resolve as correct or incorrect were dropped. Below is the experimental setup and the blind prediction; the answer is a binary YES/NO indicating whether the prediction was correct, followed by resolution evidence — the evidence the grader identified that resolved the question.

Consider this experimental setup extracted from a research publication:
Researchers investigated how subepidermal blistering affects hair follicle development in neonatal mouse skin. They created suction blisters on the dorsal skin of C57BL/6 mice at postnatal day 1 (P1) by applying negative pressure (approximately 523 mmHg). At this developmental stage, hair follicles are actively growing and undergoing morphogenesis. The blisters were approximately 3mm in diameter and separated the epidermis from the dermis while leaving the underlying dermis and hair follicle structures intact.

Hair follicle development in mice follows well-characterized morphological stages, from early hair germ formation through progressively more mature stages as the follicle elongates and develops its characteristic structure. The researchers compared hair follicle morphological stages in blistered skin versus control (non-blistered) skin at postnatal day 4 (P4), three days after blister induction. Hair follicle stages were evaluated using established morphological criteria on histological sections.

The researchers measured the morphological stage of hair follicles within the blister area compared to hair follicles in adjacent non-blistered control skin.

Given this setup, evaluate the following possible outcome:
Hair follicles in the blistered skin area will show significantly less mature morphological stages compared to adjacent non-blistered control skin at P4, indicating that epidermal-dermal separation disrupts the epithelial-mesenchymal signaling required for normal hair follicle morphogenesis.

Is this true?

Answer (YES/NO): YES